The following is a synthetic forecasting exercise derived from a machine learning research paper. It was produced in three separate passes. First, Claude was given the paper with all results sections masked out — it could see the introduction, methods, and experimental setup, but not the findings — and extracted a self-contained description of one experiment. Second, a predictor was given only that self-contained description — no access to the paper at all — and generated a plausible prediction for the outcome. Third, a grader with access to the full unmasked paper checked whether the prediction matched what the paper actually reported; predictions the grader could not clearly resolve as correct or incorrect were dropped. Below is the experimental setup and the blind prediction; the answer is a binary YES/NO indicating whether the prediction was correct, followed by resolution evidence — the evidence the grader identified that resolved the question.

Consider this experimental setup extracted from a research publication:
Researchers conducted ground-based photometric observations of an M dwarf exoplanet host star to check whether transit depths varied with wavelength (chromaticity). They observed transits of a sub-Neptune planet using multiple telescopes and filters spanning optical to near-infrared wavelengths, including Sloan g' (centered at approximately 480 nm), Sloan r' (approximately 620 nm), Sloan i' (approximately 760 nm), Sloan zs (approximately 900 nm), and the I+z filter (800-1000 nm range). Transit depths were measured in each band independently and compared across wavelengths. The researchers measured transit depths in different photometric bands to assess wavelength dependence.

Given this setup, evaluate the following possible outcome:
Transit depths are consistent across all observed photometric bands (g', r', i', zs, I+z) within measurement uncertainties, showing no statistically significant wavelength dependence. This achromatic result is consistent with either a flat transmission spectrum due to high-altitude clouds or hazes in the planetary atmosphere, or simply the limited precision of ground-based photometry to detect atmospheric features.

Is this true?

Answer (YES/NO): YES